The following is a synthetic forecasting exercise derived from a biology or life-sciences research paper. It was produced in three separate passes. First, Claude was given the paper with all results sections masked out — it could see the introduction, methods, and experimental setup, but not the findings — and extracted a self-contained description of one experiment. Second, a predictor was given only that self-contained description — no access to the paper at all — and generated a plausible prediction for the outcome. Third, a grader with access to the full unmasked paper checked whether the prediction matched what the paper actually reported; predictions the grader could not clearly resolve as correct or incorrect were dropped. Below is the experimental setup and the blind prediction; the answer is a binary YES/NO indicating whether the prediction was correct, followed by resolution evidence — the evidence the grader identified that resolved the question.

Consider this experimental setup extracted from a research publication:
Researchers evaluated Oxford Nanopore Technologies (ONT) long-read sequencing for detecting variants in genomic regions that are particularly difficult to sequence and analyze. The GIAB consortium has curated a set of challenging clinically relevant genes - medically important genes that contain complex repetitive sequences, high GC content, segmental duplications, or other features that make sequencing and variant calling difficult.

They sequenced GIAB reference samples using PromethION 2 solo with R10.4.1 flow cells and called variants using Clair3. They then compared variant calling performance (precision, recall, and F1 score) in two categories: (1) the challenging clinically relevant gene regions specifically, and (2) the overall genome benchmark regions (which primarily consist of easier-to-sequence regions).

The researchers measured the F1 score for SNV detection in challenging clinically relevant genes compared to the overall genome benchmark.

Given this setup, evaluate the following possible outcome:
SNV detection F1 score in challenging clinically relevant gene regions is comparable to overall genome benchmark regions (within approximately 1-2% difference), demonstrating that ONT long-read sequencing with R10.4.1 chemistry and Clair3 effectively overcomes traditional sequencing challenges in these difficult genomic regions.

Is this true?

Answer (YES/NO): NO